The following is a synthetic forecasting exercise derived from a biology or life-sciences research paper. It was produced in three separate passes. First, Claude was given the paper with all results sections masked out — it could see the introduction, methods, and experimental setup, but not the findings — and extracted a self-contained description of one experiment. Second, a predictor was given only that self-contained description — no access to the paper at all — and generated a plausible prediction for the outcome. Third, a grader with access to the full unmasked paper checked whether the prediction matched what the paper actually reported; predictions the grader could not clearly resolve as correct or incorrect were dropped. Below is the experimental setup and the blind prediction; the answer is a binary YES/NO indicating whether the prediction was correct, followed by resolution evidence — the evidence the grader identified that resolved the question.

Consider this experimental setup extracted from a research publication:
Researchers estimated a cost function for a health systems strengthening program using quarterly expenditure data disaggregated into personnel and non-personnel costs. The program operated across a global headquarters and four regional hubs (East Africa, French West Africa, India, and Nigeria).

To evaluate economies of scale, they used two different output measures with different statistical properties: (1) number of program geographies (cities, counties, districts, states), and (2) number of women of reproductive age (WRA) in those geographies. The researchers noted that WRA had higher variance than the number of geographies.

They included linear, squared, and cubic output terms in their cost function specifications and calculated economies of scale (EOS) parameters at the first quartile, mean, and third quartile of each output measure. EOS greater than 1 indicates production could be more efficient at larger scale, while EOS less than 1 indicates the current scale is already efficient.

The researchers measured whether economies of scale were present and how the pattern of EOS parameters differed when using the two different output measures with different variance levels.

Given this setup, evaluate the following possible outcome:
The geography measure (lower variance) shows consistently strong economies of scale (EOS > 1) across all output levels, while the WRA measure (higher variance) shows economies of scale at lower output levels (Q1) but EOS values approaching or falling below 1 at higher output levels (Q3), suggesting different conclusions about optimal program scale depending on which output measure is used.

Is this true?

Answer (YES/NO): NO